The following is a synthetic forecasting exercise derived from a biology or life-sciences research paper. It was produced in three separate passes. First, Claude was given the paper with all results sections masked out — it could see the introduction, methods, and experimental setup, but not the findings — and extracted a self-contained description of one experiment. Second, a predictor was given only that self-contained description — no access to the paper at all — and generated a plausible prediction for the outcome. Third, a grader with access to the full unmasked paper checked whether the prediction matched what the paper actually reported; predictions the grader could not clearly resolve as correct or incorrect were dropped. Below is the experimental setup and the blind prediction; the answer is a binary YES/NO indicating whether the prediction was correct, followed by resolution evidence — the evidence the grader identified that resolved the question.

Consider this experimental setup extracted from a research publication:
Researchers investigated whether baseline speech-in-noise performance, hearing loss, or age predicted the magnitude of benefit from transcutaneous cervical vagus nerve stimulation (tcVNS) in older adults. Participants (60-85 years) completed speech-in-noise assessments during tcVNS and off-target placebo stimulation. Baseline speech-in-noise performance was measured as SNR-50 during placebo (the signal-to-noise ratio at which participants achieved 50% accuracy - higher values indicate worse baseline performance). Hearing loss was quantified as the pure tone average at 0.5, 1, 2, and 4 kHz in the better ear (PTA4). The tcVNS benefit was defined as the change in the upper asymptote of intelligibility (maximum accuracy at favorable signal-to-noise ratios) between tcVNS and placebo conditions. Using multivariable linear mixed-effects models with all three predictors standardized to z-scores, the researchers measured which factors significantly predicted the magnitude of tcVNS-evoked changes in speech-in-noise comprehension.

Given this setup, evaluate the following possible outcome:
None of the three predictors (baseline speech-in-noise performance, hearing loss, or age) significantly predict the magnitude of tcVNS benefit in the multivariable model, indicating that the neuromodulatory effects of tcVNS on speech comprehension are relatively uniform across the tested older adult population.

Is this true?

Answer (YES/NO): NO